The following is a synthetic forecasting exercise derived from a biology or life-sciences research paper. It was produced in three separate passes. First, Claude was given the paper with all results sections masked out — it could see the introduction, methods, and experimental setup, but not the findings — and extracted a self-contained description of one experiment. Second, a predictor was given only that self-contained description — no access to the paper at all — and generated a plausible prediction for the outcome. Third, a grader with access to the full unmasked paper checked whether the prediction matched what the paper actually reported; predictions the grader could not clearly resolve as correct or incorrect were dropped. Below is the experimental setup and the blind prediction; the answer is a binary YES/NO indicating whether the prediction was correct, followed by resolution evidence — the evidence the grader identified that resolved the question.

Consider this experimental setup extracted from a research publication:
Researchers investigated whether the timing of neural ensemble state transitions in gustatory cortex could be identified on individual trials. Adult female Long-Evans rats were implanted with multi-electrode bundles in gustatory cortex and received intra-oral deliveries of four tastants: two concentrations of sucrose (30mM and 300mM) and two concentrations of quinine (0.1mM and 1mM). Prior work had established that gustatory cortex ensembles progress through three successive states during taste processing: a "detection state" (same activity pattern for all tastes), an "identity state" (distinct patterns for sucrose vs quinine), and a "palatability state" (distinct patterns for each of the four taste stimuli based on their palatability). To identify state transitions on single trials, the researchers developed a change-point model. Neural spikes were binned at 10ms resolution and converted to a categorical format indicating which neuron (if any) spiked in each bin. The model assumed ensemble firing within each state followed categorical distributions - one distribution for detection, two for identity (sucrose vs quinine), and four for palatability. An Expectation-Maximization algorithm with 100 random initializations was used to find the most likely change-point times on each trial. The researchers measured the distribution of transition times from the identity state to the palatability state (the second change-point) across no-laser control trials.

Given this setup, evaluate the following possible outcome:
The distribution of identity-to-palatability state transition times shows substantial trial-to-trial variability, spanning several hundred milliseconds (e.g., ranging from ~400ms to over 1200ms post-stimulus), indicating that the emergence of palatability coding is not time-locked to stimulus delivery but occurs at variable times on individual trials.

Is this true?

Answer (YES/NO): YES